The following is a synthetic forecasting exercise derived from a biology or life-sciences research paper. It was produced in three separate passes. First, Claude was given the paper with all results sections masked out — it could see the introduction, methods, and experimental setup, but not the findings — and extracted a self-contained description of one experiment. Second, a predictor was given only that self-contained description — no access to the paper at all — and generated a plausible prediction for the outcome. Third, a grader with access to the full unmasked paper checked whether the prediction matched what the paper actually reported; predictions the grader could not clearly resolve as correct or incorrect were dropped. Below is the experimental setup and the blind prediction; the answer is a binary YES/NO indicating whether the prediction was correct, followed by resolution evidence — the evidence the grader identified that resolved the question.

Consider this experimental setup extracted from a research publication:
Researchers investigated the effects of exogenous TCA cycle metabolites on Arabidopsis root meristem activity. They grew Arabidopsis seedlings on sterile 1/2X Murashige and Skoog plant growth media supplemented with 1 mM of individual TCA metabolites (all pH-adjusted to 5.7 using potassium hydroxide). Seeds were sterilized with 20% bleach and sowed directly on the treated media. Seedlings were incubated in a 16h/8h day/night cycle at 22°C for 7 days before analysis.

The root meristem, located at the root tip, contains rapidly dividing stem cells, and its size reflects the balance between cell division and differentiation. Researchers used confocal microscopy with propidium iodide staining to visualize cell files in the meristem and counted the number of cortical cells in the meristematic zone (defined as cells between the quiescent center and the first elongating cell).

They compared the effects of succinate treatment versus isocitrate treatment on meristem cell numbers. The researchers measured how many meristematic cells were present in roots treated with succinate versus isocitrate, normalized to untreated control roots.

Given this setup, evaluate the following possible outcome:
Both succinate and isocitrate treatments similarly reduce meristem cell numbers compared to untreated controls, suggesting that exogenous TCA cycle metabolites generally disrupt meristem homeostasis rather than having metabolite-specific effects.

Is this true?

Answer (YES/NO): NO